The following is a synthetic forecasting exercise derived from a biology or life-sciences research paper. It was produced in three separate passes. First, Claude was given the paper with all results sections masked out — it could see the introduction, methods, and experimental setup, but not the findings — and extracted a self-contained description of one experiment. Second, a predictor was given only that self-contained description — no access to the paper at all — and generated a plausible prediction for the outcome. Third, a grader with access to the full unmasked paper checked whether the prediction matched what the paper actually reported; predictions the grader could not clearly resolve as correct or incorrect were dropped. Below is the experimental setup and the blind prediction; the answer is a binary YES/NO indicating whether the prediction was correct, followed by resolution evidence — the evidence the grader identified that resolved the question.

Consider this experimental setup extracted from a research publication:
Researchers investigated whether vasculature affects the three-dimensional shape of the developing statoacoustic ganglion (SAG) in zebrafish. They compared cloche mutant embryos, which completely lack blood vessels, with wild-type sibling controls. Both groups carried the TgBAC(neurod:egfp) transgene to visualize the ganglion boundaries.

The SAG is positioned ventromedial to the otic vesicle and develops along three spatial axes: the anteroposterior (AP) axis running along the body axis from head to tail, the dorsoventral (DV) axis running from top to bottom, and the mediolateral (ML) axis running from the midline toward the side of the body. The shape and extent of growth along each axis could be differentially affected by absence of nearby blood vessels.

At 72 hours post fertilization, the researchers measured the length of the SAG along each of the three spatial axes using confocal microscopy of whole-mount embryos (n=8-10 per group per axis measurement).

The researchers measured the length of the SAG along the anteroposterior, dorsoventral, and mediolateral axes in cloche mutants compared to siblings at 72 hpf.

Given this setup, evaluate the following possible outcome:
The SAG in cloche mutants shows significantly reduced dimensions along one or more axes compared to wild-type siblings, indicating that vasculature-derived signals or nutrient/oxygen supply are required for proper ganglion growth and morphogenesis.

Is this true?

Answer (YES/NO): NO